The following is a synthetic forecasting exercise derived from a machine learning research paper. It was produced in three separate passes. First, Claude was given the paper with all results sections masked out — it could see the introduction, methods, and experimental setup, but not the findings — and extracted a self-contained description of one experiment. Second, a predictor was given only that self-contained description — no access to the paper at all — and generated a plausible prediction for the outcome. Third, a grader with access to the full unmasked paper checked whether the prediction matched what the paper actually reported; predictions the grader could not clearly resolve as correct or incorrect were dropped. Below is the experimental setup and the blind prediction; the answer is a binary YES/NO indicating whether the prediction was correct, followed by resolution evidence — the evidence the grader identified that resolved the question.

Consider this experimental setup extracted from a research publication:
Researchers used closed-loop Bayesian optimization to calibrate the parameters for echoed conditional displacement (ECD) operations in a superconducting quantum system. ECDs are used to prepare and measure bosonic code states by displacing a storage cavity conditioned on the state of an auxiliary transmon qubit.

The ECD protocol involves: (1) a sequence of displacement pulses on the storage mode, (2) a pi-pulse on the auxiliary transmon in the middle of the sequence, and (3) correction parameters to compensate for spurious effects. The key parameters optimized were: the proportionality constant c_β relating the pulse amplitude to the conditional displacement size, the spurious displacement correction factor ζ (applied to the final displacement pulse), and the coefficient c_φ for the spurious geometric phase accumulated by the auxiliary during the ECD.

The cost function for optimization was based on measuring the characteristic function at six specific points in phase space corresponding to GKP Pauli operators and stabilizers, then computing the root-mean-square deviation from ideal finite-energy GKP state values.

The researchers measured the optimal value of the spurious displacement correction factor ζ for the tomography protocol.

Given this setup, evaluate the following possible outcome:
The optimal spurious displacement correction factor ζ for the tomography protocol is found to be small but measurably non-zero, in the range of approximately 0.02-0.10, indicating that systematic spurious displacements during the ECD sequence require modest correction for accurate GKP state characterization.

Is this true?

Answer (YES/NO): NO